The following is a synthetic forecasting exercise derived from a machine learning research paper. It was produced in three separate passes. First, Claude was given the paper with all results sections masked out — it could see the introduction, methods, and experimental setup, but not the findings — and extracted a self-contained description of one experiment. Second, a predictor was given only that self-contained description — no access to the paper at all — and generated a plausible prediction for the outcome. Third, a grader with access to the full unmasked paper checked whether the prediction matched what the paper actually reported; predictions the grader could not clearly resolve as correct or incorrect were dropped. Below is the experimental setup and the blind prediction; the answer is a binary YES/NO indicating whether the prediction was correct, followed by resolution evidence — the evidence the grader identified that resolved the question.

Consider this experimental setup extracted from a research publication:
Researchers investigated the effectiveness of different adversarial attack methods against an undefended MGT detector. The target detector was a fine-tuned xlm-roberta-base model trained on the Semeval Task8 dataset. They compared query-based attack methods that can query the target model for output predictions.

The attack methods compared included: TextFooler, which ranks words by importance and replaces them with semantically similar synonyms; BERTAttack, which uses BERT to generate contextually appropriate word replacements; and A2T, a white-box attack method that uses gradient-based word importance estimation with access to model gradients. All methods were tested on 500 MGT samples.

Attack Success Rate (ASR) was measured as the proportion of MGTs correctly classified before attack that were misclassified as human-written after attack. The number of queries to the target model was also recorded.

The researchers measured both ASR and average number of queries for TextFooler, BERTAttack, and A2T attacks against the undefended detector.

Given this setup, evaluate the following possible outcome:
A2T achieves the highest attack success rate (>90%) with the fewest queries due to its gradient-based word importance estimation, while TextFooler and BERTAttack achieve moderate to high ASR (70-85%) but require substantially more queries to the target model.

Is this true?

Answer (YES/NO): NO